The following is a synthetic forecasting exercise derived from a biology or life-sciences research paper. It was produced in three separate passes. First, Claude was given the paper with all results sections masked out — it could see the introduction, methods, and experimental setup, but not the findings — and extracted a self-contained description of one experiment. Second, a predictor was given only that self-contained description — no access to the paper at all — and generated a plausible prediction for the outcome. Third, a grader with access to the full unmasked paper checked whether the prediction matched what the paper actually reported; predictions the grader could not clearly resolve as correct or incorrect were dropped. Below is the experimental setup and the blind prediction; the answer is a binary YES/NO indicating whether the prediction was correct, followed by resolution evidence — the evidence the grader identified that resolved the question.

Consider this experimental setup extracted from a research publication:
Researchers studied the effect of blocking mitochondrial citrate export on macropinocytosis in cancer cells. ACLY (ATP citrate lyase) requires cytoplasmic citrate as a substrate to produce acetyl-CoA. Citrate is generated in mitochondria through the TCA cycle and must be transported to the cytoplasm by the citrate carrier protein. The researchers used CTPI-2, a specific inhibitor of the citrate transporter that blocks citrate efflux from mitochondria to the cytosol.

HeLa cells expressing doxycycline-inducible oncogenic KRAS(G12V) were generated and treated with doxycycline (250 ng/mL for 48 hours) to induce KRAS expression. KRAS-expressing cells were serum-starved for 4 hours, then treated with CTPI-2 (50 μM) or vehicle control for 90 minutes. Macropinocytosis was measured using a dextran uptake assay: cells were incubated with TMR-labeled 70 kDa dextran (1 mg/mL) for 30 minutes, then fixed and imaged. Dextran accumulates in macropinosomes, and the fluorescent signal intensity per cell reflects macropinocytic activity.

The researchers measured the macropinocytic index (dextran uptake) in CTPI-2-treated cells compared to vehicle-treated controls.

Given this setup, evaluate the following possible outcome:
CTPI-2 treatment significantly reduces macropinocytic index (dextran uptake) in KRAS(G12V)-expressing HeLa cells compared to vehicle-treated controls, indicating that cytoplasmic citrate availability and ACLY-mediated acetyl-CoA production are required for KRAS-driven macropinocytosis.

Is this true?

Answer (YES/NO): YES